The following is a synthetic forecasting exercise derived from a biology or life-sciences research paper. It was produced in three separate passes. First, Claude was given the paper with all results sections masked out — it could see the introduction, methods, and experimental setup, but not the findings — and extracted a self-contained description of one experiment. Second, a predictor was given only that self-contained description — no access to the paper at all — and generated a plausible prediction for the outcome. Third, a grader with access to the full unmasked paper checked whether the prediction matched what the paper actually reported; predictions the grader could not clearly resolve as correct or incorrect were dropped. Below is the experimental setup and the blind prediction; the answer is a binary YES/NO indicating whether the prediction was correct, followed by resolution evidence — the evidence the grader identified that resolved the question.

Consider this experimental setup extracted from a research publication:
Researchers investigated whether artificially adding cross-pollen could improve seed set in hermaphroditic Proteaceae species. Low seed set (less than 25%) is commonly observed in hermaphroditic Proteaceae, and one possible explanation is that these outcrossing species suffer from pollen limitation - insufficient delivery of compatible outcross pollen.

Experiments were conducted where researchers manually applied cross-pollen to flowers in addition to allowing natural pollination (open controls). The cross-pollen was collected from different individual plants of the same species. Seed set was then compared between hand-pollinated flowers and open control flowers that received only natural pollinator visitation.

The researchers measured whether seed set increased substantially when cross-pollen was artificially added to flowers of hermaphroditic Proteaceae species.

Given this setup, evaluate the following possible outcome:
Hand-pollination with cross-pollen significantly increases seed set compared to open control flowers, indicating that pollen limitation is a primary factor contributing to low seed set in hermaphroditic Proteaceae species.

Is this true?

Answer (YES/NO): NO